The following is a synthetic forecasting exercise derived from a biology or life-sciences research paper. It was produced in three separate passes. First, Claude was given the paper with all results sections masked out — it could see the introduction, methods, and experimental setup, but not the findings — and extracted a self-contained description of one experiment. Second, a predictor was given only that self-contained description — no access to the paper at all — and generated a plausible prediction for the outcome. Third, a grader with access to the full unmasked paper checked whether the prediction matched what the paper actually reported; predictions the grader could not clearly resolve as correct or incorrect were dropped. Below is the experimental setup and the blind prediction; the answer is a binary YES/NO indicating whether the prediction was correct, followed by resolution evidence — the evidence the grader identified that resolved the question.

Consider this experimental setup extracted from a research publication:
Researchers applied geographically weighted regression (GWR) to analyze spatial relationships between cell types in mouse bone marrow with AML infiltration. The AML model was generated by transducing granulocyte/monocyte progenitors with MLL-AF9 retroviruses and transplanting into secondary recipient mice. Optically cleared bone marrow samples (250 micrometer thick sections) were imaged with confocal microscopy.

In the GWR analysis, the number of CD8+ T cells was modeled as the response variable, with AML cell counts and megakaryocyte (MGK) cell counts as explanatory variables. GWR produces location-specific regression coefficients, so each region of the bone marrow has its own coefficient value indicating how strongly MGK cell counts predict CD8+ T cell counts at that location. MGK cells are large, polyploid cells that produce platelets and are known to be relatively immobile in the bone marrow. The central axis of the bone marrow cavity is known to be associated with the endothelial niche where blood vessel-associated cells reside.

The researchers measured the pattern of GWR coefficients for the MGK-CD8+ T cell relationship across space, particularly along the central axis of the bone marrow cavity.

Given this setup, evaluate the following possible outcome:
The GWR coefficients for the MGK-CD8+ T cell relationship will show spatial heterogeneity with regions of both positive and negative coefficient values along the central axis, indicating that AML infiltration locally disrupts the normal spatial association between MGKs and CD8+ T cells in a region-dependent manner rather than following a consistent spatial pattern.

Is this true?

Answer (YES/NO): NO